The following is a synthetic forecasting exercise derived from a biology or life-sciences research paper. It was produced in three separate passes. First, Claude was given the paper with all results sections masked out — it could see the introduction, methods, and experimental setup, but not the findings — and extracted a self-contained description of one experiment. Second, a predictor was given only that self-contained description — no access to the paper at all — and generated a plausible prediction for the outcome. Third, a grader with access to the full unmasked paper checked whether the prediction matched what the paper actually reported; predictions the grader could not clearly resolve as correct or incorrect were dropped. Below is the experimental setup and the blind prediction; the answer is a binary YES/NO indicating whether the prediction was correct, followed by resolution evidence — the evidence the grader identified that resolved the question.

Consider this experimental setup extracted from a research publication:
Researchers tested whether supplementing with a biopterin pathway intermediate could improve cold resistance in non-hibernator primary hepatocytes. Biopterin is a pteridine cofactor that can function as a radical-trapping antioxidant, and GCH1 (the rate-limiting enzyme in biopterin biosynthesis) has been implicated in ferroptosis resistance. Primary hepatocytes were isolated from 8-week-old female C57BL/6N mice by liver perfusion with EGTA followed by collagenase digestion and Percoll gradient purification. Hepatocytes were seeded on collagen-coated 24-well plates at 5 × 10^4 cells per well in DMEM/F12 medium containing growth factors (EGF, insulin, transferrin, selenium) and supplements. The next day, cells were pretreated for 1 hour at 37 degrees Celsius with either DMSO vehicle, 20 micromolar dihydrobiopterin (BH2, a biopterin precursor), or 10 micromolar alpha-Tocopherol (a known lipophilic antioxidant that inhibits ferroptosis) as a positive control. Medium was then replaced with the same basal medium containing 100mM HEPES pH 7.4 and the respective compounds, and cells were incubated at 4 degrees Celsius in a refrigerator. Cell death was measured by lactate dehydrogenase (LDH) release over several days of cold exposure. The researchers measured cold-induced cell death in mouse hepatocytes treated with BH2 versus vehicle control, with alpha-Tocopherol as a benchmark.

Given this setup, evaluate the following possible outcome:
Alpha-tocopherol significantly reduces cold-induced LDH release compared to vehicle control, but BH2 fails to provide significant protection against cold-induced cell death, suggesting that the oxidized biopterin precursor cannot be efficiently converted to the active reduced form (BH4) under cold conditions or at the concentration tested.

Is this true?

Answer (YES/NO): NO